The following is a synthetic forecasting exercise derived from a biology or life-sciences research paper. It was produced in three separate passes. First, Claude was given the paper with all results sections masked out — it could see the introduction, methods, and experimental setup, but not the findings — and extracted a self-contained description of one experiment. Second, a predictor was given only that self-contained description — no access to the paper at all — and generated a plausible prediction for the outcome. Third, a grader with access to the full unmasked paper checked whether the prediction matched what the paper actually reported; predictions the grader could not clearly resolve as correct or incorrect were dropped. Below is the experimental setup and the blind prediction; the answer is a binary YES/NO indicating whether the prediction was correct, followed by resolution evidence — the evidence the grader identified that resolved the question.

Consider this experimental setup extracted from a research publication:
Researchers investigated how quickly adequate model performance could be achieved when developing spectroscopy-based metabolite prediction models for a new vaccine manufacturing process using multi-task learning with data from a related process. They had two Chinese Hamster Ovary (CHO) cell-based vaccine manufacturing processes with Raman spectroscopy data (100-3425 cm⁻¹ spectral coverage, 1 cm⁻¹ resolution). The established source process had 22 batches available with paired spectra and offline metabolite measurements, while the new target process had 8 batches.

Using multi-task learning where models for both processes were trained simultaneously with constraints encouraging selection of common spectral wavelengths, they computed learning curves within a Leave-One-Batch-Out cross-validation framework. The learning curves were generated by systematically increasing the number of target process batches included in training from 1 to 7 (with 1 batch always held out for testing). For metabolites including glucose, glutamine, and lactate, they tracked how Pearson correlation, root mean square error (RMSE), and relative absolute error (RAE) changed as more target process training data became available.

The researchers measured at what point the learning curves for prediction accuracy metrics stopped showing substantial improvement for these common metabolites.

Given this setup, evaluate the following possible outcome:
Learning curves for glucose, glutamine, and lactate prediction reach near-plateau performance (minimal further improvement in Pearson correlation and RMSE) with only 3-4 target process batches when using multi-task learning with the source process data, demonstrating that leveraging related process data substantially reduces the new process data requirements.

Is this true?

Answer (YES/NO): YES